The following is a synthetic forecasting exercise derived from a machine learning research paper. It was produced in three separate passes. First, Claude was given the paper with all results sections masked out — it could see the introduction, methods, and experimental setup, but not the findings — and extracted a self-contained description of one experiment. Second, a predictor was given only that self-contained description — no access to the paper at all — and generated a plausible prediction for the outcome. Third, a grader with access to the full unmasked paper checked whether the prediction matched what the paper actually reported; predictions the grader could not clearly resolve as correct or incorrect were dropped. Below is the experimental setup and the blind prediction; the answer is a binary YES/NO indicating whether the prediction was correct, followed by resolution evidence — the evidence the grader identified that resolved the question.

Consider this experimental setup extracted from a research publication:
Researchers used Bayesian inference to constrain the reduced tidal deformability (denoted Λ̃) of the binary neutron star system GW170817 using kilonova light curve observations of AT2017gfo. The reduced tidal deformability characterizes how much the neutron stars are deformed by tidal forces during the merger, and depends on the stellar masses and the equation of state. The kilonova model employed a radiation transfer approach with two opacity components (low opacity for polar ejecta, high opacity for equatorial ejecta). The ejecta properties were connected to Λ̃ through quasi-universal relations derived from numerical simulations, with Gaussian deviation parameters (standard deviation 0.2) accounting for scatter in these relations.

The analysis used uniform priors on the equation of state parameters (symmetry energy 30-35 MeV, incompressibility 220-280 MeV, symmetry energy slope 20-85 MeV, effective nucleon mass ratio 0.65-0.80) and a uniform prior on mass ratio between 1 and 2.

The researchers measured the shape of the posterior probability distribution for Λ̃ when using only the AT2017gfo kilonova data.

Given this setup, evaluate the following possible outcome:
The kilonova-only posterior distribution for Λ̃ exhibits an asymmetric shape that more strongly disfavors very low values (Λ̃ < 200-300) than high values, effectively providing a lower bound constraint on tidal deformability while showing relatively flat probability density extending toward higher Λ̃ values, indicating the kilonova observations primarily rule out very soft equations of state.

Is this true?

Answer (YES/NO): NO